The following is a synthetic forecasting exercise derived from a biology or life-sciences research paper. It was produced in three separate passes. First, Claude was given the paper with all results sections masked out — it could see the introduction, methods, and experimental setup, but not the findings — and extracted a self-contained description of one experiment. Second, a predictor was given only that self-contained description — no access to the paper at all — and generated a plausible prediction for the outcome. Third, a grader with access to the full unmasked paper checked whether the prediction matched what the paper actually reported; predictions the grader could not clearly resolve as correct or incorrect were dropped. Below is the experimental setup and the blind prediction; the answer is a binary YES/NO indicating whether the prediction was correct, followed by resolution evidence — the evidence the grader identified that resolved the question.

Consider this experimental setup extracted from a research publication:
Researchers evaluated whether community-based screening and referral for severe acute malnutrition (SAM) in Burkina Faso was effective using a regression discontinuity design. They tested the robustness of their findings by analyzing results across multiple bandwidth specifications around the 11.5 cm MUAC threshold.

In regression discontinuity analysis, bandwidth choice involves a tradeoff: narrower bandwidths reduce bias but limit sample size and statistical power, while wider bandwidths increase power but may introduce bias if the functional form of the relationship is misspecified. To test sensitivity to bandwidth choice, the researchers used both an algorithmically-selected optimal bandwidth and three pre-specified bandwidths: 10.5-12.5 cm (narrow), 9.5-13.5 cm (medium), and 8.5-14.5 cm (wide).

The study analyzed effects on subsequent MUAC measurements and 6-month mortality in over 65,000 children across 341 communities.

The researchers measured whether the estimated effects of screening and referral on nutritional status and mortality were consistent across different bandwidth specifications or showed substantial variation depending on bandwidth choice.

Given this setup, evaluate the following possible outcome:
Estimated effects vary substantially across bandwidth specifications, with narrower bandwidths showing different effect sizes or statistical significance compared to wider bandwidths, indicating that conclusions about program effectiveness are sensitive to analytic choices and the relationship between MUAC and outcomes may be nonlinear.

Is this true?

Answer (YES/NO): NO